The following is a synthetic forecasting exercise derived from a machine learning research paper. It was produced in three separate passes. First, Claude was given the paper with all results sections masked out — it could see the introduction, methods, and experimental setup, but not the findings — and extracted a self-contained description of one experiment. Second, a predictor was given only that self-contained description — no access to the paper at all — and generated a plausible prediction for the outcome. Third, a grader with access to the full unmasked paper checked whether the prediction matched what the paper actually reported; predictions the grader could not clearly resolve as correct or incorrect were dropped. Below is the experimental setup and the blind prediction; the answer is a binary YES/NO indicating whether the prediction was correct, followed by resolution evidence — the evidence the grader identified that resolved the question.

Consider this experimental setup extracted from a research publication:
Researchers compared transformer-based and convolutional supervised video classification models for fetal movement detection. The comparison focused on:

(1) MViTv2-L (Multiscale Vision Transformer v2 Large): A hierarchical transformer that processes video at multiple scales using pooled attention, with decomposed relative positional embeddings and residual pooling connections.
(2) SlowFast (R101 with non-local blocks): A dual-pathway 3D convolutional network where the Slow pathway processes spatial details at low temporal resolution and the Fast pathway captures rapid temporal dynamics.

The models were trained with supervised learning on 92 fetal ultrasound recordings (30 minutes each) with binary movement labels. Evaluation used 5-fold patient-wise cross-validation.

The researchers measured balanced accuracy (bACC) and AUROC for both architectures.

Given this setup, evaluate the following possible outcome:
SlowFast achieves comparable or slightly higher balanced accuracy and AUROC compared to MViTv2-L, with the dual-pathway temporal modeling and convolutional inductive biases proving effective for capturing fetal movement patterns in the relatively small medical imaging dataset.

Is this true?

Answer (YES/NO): NO